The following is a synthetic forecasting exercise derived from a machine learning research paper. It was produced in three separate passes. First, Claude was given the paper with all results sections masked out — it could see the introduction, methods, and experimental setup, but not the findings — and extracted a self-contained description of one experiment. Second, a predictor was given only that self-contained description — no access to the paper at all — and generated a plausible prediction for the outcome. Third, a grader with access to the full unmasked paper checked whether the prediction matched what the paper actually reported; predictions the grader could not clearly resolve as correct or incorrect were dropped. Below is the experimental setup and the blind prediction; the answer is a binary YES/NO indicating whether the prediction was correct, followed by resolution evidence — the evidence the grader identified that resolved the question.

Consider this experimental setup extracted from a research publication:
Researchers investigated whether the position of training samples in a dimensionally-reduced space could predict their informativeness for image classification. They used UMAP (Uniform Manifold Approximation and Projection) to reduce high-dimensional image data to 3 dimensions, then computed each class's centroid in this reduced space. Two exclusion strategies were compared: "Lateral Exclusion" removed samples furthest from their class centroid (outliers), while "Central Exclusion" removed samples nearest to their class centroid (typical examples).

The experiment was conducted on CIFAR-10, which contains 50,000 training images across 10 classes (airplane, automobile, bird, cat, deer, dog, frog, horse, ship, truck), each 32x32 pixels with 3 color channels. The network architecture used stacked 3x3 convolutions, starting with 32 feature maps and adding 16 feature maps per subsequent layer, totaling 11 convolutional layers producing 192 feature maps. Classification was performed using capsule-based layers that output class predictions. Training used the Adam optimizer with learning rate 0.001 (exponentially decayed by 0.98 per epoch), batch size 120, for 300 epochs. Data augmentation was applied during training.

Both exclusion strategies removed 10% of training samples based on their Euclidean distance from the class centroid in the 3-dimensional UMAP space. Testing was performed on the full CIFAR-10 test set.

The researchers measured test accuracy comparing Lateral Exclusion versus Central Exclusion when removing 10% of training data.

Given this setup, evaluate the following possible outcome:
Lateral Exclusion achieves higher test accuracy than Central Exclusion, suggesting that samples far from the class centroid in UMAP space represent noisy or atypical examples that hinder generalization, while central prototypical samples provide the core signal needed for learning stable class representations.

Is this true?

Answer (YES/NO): YES